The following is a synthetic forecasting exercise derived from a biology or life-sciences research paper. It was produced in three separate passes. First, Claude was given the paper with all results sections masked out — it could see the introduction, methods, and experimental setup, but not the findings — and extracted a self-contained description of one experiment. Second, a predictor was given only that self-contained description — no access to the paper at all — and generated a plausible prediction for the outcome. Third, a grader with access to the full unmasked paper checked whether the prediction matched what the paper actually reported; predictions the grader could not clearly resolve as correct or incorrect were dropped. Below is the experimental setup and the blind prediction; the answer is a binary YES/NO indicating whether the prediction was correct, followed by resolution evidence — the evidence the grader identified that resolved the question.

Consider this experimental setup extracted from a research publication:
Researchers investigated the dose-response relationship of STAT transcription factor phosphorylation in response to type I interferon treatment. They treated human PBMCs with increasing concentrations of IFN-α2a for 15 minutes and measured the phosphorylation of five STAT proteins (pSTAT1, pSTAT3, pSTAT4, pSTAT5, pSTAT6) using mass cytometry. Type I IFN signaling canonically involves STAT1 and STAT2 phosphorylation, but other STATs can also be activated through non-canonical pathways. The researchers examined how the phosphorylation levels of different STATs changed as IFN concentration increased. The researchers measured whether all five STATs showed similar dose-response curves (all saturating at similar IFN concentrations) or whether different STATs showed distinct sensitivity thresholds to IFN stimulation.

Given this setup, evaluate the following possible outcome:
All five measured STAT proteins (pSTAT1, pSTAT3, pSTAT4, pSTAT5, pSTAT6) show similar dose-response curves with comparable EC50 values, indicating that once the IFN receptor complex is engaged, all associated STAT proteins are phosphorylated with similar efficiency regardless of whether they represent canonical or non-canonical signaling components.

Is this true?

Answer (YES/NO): NO